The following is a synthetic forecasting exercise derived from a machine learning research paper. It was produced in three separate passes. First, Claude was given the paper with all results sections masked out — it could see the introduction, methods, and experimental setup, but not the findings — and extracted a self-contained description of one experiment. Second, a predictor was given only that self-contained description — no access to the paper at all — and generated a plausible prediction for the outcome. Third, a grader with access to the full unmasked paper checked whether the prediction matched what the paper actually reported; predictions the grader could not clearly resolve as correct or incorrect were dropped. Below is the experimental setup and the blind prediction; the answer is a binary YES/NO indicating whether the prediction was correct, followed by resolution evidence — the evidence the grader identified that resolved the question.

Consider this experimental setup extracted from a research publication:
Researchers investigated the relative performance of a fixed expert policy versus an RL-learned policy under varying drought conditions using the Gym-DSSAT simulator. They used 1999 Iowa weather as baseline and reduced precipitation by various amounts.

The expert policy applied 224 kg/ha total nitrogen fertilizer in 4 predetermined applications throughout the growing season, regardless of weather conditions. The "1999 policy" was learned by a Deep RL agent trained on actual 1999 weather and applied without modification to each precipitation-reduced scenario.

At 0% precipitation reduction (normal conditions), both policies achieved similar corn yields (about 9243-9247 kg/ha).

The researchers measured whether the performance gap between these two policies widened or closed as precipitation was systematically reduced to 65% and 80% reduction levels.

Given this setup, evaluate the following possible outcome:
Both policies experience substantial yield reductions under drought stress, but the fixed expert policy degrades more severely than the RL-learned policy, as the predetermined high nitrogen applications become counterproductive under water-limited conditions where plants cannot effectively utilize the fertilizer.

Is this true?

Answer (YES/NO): NO